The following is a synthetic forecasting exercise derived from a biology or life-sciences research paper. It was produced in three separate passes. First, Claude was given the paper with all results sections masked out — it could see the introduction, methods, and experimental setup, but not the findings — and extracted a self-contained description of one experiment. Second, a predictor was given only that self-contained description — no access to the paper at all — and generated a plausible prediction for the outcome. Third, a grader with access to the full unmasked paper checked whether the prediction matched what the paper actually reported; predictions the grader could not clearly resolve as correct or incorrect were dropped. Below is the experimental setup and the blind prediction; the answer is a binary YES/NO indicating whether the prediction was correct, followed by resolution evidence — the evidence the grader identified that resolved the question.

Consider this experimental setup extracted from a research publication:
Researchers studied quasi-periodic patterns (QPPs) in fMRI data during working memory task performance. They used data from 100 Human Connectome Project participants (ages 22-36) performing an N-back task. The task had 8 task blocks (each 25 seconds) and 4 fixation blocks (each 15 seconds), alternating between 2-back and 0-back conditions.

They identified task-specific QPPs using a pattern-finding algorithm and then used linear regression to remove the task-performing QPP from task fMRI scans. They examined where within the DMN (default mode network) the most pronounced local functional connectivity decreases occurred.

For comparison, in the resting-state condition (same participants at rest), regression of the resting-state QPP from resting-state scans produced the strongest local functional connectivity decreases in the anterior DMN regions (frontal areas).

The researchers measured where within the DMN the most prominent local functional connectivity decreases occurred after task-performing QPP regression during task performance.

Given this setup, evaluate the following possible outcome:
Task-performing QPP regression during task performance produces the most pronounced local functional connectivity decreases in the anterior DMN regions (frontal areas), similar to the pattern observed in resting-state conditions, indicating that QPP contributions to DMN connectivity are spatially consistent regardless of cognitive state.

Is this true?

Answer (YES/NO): NO